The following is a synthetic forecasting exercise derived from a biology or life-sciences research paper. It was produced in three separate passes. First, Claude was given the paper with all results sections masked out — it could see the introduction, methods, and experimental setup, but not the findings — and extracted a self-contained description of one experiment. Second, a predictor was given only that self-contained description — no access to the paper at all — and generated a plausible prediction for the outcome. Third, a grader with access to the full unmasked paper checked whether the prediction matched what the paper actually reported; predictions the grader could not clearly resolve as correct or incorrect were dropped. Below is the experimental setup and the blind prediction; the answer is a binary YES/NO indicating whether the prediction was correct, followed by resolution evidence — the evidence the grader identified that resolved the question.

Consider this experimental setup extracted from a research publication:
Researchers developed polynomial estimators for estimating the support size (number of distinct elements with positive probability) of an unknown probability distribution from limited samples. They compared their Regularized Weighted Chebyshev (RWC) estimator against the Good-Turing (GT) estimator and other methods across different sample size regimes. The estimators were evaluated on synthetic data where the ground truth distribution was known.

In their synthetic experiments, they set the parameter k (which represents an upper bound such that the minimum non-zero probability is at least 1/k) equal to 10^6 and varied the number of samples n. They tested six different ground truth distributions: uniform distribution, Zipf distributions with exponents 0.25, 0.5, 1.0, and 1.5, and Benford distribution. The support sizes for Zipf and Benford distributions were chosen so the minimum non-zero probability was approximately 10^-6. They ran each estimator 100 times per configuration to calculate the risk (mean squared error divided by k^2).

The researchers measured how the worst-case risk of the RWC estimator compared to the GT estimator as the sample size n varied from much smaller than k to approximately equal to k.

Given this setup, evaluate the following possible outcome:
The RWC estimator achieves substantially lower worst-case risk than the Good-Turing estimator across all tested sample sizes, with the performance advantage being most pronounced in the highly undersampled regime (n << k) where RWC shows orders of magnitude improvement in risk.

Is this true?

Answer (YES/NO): NO